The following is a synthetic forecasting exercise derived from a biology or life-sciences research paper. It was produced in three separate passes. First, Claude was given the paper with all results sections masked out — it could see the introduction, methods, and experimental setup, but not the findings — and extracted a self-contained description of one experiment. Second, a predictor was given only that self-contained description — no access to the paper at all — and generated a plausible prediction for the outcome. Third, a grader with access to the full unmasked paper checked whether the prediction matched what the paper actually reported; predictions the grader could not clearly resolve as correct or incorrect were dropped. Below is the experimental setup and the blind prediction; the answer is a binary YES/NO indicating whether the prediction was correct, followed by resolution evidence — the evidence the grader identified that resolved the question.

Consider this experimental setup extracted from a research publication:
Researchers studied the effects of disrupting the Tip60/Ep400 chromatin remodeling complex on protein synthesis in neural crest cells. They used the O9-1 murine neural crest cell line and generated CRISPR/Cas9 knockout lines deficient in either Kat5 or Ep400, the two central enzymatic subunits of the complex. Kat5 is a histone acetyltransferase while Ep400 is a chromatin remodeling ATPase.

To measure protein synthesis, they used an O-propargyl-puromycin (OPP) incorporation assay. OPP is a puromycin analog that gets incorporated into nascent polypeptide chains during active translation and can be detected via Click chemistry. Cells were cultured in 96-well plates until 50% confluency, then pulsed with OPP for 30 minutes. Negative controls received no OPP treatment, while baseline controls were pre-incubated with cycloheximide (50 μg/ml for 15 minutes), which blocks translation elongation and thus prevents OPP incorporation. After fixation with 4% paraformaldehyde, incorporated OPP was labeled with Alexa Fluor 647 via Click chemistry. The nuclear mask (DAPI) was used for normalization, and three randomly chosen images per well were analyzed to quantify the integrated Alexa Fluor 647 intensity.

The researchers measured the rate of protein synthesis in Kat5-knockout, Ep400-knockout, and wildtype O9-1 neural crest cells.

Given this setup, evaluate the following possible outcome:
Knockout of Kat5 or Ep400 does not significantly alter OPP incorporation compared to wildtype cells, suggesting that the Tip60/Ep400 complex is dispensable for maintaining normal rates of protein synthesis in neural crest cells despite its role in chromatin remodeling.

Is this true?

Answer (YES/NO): NO